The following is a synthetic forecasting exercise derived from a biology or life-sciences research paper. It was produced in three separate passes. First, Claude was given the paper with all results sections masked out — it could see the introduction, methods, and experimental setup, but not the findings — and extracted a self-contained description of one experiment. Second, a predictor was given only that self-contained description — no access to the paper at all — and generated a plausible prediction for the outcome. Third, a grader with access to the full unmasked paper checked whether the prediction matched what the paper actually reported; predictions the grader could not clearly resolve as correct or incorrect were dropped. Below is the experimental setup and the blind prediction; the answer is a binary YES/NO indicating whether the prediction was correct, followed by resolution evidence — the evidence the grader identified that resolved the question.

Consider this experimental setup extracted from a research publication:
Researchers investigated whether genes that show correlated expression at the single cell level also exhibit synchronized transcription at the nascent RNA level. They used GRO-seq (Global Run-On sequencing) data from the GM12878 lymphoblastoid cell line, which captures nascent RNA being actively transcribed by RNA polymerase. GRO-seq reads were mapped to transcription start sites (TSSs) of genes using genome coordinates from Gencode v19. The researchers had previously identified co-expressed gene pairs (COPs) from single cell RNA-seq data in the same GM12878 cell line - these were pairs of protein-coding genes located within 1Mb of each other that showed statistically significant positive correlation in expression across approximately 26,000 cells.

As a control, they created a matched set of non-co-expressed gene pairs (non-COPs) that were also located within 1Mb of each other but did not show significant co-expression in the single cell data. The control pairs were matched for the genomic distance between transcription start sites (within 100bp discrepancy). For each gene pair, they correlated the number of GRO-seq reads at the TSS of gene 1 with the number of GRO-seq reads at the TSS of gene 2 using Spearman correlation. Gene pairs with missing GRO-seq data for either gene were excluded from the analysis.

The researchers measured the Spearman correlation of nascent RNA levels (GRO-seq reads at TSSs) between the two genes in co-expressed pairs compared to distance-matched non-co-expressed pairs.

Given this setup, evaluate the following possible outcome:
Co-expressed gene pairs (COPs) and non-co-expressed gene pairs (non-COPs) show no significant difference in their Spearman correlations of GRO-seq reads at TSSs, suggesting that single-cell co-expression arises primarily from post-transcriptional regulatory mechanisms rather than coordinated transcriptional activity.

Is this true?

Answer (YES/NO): NO